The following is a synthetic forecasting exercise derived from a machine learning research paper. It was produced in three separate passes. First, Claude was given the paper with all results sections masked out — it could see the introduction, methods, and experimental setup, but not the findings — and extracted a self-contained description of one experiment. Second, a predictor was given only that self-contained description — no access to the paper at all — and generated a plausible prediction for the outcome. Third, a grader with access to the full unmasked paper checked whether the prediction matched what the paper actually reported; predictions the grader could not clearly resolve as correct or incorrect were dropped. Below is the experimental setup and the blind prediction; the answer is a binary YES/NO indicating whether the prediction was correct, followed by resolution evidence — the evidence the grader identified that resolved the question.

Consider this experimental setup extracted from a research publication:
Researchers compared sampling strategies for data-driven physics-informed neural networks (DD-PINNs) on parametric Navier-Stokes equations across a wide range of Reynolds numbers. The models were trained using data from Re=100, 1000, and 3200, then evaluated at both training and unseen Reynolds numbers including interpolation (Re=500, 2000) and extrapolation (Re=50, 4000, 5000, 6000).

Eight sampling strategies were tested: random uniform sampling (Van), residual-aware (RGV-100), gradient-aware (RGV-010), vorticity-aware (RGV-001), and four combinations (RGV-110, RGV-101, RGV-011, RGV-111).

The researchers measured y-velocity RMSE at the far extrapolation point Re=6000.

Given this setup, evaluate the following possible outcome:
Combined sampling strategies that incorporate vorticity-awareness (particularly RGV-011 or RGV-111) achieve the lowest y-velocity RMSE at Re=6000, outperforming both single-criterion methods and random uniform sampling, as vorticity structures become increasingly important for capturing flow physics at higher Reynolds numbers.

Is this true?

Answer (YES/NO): NO